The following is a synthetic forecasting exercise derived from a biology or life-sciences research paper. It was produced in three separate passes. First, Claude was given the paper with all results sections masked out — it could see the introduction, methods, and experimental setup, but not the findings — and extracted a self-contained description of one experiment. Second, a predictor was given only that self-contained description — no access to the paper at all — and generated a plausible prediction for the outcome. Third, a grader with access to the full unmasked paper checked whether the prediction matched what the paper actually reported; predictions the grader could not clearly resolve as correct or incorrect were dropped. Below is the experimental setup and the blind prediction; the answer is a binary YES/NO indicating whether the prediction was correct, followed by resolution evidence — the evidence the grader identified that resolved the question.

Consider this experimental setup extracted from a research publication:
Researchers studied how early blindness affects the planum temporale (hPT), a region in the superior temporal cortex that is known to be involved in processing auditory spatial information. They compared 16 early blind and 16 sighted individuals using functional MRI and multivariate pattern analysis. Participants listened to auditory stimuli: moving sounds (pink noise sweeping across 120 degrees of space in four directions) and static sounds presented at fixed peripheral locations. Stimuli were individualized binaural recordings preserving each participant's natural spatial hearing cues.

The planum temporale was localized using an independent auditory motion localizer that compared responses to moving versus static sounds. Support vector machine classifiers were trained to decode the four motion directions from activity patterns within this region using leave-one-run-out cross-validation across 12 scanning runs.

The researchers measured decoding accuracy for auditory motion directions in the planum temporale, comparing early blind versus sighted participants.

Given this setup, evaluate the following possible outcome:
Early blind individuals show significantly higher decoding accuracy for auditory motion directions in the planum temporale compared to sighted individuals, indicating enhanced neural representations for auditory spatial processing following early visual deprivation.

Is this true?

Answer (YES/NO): NO